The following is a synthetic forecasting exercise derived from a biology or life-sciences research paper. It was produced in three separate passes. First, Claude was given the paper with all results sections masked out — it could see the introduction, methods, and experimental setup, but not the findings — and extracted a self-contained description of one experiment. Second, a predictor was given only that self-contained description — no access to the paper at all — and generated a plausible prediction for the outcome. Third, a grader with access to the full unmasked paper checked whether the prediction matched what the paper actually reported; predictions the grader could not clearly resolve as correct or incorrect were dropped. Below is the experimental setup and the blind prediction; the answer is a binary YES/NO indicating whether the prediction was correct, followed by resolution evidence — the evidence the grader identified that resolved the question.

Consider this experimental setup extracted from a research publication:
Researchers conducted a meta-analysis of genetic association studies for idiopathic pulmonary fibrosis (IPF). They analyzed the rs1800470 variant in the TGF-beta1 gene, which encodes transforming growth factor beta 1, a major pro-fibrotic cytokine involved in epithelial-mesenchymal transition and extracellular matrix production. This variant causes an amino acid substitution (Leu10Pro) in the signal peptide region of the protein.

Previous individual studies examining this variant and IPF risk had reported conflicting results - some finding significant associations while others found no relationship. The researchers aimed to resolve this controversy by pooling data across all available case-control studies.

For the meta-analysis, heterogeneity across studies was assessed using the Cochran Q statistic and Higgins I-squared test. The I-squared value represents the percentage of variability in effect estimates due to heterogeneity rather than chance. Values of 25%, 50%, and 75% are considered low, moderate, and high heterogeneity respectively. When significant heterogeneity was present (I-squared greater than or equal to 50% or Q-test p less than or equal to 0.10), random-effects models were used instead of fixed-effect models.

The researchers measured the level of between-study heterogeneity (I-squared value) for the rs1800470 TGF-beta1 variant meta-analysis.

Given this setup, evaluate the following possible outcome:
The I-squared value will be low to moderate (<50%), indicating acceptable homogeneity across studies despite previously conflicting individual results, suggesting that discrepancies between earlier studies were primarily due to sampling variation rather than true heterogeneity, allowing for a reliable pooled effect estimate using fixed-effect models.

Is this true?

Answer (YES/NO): NO